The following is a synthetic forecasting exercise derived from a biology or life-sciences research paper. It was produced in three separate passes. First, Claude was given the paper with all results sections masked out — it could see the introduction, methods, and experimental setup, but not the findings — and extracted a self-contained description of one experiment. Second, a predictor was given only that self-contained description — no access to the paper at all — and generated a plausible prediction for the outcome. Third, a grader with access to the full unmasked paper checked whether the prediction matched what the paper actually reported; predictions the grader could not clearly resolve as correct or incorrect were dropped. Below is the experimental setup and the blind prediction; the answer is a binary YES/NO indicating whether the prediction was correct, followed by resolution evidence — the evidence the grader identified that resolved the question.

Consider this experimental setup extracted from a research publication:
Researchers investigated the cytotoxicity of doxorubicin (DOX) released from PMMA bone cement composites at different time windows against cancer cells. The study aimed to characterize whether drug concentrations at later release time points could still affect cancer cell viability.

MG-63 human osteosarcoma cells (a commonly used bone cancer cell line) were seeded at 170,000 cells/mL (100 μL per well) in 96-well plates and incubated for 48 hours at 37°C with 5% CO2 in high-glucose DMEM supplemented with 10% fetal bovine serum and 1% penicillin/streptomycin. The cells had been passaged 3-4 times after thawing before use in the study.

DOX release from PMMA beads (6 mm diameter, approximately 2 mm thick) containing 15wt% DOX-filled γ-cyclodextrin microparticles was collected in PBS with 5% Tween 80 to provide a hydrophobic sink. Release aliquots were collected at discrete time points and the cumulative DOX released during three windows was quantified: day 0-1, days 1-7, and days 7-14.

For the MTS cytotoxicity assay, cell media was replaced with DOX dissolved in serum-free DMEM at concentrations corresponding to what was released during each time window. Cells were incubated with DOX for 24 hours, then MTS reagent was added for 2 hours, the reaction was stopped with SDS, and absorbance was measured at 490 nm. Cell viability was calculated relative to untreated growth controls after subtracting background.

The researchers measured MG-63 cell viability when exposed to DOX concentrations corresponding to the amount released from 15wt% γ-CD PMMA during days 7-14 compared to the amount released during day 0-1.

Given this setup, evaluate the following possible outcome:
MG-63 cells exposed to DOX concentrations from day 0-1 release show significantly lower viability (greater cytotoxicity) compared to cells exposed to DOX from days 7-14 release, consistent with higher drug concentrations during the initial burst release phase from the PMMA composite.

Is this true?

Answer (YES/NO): NO